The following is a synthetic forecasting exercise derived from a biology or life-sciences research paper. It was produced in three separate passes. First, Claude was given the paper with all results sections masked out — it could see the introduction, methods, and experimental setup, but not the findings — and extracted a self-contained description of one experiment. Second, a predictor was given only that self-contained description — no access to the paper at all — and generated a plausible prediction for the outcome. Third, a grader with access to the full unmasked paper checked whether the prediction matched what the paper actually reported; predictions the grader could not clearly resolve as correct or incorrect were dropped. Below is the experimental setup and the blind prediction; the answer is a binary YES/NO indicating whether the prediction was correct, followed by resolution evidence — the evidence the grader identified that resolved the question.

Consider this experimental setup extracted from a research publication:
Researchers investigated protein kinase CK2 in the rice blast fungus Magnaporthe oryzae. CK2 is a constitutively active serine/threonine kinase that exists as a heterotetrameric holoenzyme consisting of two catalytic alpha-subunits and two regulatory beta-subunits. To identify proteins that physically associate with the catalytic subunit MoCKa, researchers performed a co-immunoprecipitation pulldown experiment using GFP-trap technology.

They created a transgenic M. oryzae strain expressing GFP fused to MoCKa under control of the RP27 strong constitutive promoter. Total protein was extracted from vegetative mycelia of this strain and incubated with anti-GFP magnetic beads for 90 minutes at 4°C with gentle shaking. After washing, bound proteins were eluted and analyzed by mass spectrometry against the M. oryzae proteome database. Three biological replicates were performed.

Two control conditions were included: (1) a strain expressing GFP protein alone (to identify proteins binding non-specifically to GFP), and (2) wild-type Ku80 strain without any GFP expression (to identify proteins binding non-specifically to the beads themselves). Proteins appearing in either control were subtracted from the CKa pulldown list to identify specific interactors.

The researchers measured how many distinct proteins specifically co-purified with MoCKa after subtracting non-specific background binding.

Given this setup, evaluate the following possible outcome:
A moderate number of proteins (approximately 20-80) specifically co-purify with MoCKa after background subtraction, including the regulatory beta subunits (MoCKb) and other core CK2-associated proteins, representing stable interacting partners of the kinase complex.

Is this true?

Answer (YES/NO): NO